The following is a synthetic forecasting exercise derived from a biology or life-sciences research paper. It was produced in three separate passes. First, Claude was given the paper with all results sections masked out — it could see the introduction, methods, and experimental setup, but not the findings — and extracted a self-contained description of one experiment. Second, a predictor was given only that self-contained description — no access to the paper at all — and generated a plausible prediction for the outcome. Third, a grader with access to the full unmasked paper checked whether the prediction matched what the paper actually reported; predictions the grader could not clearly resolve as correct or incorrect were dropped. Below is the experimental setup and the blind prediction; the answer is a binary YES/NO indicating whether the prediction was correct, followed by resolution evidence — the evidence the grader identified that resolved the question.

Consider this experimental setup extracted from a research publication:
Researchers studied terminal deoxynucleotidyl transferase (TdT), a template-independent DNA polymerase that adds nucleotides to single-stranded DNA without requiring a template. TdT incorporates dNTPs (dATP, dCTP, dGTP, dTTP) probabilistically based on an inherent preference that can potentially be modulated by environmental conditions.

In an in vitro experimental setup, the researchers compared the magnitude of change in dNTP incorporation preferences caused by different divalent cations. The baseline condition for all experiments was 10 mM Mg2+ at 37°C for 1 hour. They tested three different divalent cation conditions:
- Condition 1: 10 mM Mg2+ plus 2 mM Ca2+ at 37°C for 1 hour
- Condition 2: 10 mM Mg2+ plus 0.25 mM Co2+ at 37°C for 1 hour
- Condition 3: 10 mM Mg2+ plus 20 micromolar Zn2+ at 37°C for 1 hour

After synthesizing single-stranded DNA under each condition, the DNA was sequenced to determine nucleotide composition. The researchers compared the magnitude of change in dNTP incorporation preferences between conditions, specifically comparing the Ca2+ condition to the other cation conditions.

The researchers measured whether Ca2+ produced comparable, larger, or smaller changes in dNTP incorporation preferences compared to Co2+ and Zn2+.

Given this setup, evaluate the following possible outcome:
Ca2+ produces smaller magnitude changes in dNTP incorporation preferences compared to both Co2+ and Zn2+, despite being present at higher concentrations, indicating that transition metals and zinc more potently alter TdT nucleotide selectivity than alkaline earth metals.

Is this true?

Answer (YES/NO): YES